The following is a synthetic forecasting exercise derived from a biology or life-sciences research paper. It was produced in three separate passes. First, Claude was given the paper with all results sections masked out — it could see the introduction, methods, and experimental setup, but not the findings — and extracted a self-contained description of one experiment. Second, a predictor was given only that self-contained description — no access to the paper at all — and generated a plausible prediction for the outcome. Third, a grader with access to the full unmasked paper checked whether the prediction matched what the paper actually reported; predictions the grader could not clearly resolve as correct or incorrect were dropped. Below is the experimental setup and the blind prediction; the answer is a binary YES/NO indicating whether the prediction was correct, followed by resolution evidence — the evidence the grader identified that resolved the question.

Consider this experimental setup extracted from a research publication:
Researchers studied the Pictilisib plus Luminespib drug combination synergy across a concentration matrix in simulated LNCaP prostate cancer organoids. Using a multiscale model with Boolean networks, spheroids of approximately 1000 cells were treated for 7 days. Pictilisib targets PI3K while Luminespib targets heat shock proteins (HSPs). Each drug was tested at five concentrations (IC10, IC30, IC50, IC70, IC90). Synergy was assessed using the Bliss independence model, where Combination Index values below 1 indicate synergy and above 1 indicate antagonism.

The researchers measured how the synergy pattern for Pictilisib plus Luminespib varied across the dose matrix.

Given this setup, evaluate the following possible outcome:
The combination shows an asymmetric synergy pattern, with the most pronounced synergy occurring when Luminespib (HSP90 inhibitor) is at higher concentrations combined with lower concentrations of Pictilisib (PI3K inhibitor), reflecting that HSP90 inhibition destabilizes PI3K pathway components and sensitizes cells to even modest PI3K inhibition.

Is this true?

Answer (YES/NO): NO